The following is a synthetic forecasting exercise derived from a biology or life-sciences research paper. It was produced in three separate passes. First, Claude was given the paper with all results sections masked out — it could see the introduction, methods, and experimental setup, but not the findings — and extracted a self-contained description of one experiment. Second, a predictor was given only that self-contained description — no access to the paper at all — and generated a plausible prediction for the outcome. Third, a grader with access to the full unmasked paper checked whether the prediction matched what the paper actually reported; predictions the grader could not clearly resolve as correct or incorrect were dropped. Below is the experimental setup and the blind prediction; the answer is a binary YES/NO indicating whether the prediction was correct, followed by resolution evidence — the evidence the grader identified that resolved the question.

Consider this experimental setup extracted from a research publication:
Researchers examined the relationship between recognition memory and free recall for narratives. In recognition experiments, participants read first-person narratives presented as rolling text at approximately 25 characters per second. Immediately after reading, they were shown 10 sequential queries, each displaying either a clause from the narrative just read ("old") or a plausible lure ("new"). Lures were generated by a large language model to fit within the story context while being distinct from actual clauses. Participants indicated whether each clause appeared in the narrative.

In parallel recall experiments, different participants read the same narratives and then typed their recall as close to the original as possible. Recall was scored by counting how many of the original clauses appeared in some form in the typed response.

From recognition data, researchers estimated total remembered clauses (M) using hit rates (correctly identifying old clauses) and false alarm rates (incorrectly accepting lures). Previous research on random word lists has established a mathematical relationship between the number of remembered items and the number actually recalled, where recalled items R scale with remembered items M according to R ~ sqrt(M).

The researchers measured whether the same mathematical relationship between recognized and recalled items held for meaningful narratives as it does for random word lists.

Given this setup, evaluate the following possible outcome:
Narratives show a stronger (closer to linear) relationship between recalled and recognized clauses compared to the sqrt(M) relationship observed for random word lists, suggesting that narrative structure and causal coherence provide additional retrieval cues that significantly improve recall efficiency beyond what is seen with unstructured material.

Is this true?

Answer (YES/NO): YES